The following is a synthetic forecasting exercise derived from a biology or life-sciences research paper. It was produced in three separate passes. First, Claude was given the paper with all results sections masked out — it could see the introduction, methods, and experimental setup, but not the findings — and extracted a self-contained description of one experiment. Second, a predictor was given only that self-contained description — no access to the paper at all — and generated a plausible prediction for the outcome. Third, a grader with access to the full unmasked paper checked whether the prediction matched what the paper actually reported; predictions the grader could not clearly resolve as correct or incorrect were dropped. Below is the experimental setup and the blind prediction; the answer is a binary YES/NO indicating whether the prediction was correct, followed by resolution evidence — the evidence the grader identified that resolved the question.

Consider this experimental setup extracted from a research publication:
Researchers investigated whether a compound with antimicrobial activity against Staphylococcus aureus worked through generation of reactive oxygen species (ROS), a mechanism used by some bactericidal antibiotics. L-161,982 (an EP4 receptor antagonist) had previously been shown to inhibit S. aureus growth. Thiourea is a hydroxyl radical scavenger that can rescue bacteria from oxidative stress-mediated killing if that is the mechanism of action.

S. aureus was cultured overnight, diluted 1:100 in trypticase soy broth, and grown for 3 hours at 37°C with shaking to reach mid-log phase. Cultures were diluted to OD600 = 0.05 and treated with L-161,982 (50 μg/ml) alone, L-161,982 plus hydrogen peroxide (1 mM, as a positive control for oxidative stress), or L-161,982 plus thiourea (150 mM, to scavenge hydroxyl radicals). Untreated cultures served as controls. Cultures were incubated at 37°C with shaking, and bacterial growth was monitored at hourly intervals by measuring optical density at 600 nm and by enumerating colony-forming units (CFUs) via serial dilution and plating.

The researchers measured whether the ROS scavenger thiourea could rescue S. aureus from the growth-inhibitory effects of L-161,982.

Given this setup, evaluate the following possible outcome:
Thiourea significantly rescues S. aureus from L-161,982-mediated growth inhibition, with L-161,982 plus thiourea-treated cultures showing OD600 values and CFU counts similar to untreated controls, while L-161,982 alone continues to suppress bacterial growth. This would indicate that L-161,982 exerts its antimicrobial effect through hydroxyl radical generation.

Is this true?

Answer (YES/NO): NO